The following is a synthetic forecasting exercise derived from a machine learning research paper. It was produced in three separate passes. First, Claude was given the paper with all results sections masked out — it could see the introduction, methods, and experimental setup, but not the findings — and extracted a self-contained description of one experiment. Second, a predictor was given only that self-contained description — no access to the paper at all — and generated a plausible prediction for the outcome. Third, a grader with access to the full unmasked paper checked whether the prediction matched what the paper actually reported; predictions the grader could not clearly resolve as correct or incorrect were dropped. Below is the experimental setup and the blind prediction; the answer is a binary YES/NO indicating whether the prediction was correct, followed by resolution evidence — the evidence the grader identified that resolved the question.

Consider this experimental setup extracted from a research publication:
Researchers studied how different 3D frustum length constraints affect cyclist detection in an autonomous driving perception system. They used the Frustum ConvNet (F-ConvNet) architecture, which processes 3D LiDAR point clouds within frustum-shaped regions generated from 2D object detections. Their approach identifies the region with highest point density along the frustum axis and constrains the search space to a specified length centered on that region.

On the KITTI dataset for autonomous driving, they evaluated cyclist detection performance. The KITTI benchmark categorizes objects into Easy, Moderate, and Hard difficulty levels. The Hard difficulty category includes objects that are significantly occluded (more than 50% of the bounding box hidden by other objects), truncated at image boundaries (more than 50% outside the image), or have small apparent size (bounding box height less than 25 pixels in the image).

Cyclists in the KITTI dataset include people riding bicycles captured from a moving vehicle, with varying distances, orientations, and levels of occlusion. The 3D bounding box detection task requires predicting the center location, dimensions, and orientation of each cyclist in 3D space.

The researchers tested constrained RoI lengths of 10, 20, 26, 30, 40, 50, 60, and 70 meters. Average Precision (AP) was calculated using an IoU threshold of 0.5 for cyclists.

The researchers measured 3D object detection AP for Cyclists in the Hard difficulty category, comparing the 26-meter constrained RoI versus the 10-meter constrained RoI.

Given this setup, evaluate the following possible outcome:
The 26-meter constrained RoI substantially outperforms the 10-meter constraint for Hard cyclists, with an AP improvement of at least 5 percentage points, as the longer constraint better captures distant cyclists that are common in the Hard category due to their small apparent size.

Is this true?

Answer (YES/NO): YES